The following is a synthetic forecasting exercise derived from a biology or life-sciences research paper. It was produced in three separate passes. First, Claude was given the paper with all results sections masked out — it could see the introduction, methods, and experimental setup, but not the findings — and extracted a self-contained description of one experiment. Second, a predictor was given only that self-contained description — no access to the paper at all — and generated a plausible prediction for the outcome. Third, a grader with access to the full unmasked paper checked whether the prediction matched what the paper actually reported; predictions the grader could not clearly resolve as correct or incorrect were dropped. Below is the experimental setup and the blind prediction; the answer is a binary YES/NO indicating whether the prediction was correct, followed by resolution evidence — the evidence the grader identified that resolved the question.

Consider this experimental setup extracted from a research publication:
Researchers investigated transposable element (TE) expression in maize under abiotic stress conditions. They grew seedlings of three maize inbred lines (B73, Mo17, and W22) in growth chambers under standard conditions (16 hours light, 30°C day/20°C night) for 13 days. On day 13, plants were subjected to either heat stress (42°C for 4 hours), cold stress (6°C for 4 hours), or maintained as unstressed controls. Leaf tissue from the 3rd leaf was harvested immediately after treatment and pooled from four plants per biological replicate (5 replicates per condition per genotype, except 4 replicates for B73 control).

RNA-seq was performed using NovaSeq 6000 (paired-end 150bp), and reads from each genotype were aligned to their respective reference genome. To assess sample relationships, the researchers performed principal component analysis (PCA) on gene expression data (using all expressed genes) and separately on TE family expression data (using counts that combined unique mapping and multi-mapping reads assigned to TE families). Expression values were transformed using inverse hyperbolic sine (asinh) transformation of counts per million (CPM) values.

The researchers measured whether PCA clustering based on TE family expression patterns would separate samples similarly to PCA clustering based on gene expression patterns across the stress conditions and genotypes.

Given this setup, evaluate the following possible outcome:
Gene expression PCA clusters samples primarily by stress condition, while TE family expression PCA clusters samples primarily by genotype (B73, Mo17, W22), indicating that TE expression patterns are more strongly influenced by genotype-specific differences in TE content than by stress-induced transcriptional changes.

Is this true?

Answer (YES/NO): NO